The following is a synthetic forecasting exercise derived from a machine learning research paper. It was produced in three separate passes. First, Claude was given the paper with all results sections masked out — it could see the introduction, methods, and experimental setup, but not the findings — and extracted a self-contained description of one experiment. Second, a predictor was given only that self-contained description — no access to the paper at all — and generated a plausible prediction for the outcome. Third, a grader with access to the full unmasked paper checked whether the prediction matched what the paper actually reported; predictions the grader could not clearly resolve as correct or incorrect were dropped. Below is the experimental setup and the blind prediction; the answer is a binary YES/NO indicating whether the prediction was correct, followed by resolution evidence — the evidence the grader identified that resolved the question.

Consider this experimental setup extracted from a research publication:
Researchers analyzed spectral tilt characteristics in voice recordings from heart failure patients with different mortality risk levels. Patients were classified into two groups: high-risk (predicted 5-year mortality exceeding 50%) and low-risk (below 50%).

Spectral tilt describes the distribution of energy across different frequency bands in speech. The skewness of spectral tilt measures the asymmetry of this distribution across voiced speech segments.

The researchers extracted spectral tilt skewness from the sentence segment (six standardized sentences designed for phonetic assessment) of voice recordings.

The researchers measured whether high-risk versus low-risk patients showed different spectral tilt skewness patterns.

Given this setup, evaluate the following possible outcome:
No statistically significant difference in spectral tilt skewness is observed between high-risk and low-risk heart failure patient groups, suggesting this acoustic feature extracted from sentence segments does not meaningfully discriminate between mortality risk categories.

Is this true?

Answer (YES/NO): NO